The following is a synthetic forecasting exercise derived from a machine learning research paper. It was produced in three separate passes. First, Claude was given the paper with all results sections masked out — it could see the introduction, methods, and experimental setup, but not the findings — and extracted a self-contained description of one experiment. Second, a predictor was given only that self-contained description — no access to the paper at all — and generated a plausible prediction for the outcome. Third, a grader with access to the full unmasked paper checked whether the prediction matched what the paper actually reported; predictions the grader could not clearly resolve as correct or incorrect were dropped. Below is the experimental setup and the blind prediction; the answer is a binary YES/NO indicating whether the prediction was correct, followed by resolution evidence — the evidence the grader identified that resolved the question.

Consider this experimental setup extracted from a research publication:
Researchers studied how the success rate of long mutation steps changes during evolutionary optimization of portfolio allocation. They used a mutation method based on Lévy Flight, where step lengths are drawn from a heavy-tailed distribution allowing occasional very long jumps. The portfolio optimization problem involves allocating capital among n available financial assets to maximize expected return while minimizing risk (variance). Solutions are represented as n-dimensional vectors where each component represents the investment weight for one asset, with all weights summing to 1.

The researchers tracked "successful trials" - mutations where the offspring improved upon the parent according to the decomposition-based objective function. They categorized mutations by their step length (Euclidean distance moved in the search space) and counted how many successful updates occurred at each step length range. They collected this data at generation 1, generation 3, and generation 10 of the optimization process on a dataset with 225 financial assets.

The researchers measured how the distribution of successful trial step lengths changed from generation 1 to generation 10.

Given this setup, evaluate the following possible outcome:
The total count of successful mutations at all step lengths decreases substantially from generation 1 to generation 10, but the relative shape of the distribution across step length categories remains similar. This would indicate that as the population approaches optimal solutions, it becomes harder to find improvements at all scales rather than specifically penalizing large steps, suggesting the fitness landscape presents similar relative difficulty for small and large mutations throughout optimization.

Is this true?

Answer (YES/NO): NO